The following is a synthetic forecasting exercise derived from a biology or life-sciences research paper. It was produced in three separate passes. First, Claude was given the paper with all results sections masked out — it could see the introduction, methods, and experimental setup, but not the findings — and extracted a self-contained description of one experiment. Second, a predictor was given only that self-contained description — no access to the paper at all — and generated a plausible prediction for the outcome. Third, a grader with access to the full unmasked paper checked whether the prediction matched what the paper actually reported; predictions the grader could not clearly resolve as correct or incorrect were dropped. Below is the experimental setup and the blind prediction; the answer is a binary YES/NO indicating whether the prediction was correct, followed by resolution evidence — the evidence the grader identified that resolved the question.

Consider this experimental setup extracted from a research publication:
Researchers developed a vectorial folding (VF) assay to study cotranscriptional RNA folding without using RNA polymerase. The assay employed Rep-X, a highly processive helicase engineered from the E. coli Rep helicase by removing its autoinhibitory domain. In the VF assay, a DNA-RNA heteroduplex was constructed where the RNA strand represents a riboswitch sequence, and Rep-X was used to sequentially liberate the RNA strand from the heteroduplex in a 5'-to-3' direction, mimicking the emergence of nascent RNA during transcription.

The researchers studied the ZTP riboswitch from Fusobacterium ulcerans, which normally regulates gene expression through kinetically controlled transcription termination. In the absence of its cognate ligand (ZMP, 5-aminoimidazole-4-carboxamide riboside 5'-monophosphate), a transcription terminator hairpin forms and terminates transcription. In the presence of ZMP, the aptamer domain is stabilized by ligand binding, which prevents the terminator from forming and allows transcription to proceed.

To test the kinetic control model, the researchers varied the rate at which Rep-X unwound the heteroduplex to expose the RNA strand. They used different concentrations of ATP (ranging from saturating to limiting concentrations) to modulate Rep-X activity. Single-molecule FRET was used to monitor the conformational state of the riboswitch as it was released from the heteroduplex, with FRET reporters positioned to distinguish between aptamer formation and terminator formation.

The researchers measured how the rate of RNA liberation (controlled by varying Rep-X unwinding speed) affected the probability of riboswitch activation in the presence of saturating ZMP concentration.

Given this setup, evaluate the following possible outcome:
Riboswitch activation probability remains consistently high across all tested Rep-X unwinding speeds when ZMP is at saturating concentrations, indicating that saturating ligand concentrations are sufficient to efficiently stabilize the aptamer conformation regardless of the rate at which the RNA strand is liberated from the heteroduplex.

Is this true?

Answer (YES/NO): NO